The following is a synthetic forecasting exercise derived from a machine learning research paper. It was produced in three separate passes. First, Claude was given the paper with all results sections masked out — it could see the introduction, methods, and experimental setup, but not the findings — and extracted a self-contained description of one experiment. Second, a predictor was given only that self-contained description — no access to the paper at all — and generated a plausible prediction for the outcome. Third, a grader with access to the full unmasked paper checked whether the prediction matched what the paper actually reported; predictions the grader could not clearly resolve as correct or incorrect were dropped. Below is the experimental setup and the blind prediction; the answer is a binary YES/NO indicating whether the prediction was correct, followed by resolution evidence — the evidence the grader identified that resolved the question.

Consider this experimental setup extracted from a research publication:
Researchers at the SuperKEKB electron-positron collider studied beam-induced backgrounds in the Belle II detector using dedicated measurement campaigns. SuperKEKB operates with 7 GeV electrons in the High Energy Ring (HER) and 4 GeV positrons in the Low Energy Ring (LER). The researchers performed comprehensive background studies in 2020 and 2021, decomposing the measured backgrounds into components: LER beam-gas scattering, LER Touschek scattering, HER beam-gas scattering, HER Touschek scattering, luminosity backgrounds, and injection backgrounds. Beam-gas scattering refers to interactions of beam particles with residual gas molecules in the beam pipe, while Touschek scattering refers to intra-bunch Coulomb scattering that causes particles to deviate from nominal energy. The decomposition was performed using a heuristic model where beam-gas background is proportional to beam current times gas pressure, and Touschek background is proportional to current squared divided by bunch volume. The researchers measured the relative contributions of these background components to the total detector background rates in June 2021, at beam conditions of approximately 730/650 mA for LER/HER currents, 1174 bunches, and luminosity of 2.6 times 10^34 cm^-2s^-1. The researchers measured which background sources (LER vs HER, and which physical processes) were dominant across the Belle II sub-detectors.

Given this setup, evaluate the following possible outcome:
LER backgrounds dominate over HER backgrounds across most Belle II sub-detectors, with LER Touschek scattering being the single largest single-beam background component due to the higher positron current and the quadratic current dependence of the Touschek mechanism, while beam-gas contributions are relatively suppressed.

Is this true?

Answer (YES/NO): NO